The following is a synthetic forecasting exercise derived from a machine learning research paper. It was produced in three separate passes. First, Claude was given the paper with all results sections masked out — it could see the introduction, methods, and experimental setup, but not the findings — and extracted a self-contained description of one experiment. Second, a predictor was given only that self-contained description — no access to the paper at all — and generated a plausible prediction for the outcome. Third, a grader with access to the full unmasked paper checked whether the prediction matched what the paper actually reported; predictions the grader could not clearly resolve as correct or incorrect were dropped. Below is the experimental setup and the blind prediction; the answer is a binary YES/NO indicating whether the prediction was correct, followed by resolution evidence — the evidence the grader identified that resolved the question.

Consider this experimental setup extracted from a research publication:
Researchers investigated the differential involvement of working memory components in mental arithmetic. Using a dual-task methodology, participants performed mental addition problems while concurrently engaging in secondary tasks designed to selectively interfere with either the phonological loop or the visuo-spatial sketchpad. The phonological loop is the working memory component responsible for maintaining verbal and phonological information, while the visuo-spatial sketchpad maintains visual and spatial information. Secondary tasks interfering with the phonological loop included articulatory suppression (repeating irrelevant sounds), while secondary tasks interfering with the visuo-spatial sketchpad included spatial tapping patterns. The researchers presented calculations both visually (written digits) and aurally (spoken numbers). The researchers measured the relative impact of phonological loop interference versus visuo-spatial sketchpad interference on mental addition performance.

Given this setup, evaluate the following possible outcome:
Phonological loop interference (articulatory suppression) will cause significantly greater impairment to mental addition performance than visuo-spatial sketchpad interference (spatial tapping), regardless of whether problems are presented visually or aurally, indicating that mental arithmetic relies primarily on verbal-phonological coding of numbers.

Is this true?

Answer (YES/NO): YES